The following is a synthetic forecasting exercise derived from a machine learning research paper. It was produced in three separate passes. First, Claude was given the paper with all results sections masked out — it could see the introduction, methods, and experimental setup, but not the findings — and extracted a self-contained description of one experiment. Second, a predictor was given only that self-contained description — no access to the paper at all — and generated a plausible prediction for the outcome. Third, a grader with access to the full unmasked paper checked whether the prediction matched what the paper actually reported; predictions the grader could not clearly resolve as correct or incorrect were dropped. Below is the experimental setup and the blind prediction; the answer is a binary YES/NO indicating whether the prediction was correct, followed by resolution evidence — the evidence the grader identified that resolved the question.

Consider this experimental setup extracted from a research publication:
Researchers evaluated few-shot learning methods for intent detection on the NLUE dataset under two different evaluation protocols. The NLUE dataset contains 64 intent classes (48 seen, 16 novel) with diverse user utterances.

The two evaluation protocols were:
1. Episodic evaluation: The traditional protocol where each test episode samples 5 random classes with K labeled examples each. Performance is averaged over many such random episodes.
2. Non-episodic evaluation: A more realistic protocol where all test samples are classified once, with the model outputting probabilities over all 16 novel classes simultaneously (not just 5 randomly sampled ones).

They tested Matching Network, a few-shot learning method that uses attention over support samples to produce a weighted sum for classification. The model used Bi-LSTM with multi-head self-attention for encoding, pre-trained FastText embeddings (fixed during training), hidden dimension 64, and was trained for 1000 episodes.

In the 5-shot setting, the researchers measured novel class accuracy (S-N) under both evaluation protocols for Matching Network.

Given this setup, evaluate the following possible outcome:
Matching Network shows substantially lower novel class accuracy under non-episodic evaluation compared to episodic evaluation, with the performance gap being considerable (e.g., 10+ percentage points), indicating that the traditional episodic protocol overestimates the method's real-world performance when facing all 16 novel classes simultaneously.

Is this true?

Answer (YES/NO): YES